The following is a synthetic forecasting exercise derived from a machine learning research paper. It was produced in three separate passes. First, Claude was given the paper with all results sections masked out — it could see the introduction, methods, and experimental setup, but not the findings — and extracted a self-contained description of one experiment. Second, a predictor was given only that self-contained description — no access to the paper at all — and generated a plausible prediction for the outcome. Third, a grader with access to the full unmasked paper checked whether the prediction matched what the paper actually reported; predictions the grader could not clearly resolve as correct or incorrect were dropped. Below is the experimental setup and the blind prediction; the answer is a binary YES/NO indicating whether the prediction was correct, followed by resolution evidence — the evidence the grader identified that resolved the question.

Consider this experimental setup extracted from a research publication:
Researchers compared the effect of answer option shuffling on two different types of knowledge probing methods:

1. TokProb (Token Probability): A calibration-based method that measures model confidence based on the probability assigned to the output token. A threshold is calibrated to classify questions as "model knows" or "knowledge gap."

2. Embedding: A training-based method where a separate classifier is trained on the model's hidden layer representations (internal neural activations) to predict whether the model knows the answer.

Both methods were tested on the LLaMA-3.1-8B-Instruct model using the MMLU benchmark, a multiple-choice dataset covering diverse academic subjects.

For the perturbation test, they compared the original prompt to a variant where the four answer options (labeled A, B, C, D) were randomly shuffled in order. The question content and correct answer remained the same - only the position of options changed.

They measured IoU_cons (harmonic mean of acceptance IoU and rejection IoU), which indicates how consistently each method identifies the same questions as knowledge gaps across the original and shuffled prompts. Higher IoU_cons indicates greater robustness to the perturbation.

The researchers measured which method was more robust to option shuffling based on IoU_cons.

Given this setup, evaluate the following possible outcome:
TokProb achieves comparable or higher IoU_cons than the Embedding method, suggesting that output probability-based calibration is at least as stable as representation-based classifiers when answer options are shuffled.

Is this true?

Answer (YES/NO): NO